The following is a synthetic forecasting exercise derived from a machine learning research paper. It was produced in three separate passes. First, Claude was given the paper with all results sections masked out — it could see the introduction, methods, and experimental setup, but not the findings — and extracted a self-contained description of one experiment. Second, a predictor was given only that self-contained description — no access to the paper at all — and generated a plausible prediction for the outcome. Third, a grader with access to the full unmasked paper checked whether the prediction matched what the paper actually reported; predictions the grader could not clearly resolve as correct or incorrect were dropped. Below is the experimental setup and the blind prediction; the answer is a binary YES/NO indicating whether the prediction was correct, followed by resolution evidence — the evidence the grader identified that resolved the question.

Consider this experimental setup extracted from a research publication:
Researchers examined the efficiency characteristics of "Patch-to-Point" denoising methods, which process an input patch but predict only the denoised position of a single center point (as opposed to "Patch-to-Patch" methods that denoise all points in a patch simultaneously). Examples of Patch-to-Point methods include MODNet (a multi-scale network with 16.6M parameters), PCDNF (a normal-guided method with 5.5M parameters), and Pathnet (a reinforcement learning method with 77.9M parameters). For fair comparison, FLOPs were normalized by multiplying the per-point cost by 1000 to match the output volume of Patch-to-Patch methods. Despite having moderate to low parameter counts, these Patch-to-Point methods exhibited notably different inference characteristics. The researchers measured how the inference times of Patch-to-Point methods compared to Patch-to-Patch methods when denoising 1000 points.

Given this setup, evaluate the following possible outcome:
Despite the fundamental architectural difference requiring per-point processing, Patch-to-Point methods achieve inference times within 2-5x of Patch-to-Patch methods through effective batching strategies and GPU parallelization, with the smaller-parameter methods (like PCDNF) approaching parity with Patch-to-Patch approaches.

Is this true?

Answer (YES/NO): NO